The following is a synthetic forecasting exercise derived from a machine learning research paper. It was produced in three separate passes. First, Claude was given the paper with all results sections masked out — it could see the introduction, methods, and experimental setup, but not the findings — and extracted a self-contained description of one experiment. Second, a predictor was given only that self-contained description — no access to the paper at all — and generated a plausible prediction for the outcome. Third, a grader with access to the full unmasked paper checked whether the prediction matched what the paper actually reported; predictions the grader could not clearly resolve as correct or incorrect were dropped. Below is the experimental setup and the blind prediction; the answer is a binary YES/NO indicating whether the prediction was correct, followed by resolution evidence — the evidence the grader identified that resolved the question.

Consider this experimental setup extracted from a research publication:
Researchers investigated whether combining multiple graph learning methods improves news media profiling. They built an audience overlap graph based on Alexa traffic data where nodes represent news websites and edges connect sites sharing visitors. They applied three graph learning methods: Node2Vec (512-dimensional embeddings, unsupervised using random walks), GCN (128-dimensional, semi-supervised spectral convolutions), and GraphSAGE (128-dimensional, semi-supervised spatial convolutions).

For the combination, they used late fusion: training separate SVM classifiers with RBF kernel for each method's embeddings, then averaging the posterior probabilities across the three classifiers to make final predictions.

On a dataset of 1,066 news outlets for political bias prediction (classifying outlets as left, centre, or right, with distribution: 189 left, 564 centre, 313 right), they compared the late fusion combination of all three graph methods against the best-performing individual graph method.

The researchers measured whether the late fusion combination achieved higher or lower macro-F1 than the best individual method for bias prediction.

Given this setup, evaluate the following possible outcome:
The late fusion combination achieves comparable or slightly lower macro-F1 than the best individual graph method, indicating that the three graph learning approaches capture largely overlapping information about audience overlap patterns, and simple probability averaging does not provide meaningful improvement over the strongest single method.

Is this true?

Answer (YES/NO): YES